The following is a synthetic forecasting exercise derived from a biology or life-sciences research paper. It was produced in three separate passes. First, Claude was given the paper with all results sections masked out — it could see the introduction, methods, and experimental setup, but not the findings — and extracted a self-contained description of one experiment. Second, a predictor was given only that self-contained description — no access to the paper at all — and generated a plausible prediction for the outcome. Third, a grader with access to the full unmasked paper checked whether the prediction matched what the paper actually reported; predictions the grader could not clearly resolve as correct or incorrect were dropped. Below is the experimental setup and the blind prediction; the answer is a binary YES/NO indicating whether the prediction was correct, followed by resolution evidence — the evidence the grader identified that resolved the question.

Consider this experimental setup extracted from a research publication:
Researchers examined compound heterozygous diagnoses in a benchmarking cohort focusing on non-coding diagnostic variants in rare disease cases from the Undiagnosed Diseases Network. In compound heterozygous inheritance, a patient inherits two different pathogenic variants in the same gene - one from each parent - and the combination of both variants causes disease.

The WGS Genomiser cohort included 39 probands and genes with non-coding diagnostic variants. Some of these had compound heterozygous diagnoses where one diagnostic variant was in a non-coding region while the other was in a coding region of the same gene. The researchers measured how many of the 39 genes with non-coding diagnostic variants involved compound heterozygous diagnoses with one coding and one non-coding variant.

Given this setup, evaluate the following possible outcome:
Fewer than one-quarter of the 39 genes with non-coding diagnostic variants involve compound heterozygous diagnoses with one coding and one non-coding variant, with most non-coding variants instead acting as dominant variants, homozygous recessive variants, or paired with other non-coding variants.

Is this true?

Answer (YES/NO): NO